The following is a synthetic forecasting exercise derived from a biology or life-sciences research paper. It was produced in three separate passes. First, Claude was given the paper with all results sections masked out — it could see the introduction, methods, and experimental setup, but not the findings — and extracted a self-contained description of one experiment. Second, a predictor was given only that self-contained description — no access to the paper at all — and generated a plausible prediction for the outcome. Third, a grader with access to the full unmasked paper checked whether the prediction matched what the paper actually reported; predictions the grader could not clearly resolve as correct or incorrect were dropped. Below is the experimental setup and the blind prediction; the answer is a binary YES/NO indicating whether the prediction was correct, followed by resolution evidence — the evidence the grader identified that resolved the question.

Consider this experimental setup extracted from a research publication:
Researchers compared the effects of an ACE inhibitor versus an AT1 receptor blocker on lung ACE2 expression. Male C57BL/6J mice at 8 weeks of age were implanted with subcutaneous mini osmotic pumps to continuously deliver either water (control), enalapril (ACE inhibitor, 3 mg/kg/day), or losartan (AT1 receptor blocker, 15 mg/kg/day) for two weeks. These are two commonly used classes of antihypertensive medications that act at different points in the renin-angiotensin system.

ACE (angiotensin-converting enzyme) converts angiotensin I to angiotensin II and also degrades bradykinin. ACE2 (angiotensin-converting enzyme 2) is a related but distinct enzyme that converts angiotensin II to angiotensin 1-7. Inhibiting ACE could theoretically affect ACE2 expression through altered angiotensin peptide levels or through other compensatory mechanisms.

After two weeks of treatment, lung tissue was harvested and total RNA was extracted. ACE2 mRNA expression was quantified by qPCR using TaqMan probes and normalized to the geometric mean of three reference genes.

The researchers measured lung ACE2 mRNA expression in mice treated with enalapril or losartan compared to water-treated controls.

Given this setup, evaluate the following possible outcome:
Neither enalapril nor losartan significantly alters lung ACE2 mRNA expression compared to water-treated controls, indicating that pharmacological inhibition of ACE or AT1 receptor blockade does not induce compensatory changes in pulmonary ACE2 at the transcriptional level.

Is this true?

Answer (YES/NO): YES